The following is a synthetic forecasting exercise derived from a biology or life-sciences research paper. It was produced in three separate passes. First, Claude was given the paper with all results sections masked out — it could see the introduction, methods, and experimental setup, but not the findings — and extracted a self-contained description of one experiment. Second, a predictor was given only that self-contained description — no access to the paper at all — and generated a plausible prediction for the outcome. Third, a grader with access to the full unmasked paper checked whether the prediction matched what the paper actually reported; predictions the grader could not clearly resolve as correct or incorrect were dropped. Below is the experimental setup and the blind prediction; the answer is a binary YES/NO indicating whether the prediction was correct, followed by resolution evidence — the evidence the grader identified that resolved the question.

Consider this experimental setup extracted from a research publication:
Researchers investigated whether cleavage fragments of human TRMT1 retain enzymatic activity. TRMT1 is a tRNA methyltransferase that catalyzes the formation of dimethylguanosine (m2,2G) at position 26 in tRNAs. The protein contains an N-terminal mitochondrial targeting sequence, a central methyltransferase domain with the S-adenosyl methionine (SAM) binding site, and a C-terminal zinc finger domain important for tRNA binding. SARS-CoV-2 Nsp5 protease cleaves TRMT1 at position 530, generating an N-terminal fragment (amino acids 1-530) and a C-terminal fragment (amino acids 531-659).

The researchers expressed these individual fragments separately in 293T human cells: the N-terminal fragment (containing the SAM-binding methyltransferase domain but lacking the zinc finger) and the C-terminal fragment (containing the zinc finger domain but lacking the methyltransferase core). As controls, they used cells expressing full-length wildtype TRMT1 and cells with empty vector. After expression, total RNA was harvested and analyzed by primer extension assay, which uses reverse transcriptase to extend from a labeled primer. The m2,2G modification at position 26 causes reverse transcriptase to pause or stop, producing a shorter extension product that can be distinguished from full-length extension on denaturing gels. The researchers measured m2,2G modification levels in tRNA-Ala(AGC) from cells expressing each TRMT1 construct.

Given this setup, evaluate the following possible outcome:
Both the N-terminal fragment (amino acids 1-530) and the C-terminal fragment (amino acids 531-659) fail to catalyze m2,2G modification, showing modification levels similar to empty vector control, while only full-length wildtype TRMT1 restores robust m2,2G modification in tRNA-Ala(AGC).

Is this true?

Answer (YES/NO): YES